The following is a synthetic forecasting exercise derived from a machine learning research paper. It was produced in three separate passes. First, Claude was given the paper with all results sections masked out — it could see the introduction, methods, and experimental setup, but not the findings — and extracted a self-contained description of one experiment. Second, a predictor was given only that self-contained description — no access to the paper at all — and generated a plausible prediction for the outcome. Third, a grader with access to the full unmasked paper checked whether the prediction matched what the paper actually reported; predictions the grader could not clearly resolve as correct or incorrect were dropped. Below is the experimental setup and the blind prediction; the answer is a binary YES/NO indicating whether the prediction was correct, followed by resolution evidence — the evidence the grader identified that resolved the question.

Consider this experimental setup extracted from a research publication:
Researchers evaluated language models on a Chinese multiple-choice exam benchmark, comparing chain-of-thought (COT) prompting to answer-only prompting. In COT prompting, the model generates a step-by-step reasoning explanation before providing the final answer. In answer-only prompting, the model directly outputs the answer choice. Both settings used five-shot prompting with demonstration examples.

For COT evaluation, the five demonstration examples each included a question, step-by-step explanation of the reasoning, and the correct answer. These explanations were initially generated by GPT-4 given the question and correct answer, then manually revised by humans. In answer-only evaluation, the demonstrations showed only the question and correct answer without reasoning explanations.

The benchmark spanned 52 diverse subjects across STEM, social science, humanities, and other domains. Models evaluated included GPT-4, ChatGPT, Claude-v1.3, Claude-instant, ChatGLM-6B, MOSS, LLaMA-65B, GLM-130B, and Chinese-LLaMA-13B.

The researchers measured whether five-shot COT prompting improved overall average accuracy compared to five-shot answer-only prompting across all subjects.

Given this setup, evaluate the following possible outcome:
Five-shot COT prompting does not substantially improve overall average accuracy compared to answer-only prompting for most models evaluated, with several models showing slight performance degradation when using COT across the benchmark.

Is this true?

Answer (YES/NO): YES